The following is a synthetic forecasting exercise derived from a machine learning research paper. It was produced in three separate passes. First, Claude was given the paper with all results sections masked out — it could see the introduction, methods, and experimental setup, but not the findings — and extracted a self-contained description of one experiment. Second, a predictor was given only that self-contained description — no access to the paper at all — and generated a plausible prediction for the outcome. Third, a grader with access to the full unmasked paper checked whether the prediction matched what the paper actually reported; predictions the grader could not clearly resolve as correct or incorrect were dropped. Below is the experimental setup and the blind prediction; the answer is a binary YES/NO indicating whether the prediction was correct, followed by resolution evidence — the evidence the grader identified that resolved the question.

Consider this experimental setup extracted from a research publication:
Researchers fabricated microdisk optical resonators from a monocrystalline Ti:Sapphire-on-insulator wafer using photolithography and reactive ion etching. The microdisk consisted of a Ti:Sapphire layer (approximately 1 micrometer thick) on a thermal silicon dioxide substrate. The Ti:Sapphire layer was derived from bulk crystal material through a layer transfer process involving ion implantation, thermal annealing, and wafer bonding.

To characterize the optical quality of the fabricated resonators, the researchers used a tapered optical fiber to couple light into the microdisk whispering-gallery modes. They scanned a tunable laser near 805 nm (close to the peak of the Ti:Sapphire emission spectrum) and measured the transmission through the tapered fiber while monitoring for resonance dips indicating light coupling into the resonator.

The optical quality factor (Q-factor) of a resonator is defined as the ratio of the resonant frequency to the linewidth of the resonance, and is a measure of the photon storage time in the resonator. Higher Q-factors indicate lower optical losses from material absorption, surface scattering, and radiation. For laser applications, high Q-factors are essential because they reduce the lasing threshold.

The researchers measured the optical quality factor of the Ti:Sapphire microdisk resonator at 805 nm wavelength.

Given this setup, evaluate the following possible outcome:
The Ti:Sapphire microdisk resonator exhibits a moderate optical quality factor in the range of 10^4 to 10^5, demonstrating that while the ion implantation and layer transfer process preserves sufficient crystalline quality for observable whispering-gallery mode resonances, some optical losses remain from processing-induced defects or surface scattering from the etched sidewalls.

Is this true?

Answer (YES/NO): NO